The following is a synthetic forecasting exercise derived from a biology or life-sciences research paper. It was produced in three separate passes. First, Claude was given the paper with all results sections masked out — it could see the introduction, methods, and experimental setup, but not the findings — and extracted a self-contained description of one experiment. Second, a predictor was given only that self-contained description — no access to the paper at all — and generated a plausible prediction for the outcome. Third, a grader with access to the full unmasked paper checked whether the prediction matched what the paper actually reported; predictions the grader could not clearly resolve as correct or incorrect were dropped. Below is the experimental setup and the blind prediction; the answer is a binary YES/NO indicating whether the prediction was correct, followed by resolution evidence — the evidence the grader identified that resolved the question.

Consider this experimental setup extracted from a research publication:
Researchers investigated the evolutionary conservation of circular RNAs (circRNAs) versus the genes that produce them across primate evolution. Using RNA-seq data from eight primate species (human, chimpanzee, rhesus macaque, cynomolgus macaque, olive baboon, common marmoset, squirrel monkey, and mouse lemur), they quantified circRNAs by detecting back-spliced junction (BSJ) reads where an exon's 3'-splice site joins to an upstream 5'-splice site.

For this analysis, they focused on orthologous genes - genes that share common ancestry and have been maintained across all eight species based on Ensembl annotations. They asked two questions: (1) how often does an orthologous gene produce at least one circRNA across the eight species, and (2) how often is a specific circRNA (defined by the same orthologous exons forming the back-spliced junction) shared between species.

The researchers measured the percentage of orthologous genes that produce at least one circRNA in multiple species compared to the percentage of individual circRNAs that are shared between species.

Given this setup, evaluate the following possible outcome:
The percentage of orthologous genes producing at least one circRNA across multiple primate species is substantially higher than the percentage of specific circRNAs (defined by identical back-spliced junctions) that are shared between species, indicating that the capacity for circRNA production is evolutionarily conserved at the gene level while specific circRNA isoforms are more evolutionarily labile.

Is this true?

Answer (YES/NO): YES